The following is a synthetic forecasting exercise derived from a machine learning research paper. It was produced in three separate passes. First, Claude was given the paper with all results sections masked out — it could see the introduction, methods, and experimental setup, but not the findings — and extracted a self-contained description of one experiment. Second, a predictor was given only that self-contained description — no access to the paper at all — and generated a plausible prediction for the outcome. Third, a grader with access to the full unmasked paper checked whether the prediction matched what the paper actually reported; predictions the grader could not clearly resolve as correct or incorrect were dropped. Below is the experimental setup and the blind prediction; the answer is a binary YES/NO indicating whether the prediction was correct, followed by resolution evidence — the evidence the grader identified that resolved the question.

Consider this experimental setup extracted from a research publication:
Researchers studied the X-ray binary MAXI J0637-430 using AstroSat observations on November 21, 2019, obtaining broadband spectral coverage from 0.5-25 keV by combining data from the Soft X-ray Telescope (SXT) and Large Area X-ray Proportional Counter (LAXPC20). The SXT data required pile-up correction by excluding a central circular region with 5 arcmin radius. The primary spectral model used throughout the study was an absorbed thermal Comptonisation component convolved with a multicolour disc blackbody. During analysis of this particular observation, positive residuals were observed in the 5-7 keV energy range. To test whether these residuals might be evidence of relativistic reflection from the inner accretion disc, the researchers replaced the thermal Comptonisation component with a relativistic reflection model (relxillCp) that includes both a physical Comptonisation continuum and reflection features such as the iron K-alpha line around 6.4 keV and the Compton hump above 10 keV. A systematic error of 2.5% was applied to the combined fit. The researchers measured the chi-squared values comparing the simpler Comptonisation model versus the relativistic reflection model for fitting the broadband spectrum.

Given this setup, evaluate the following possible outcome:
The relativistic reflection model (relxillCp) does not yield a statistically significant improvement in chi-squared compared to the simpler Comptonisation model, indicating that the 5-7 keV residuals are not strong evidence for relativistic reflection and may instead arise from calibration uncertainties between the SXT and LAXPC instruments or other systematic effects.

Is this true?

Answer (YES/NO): YES